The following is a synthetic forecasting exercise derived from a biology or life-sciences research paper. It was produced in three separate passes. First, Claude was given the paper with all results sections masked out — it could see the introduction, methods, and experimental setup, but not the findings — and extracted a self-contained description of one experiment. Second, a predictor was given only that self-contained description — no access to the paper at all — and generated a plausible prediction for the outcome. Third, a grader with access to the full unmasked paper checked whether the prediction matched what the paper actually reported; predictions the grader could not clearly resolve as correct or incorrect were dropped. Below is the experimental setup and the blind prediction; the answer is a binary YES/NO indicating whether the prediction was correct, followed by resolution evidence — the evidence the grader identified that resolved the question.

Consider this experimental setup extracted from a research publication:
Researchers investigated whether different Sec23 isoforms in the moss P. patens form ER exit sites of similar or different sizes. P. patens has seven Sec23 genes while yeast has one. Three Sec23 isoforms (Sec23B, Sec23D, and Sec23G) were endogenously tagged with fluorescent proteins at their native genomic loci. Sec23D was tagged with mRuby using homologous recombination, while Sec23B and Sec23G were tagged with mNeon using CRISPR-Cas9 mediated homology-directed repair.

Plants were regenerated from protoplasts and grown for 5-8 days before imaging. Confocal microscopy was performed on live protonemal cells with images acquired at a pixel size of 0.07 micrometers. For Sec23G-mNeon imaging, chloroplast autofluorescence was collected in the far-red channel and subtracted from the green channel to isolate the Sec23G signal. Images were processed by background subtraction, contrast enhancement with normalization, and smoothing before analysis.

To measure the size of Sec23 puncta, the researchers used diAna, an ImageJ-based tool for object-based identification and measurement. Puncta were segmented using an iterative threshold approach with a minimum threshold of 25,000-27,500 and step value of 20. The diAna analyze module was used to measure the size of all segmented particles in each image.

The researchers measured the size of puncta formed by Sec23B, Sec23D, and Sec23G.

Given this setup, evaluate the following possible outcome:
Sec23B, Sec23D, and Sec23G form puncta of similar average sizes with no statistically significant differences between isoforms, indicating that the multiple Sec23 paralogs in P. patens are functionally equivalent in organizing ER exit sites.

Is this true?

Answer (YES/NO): NO